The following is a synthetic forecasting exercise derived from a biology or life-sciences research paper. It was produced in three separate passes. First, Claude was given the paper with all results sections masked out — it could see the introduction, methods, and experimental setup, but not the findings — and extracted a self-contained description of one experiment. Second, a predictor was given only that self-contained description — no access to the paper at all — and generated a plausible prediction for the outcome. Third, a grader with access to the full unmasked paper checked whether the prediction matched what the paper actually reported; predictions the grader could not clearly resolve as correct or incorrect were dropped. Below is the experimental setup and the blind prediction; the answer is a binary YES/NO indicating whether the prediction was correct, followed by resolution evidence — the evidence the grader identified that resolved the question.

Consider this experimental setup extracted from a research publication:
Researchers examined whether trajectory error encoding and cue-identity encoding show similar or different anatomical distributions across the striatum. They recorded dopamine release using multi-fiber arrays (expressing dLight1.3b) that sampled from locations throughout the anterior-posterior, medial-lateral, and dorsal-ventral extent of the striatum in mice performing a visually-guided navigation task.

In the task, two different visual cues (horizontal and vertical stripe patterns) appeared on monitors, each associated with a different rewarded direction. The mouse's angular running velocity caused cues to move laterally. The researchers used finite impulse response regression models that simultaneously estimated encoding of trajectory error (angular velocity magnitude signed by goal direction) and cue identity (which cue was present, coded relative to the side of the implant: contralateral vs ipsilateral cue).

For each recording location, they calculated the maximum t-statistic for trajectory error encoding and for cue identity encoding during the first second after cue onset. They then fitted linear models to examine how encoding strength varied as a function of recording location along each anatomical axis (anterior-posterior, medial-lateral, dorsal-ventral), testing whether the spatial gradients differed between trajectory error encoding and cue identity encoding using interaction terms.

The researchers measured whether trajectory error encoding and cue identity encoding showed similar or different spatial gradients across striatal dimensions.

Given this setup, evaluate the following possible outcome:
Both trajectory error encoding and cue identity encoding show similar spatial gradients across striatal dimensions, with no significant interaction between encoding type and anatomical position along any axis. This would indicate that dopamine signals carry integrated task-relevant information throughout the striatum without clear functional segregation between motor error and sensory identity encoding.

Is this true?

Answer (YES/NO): NO